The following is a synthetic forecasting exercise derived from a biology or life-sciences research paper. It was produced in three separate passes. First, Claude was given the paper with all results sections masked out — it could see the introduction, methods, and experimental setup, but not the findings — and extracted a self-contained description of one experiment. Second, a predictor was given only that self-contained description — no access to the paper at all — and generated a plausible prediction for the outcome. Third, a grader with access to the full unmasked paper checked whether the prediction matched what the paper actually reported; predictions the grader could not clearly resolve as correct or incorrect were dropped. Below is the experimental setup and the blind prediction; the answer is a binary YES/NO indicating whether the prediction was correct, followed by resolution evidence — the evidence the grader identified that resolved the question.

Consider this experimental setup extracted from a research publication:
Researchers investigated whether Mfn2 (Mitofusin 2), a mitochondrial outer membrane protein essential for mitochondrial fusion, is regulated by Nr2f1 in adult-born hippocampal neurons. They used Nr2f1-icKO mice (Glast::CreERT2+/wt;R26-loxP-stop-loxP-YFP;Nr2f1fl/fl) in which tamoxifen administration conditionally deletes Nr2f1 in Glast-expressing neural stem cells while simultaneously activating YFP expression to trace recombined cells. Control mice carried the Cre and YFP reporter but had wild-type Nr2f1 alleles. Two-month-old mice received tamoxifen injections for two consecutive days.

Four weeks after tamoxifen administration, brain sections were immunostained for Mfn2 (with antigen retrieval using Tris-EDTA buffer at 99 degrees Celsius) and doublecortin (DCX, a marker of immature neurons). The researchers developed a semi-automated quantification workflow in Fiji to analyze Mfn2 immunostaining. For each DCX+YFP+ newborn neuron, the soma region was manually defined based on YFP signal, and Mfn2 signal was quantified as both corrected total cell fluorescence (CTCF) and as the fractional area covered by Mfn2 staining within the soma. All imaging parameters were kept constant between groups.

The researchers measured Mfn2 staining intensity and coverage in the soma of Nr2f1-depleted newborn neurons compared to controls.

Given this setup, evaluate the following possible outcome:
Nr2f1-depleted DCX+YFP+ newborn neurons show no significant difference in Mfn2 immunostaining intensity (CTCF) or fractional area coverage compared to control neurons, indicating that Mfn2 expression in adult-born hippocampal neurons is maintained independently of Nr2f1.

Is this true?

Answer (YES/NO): NO